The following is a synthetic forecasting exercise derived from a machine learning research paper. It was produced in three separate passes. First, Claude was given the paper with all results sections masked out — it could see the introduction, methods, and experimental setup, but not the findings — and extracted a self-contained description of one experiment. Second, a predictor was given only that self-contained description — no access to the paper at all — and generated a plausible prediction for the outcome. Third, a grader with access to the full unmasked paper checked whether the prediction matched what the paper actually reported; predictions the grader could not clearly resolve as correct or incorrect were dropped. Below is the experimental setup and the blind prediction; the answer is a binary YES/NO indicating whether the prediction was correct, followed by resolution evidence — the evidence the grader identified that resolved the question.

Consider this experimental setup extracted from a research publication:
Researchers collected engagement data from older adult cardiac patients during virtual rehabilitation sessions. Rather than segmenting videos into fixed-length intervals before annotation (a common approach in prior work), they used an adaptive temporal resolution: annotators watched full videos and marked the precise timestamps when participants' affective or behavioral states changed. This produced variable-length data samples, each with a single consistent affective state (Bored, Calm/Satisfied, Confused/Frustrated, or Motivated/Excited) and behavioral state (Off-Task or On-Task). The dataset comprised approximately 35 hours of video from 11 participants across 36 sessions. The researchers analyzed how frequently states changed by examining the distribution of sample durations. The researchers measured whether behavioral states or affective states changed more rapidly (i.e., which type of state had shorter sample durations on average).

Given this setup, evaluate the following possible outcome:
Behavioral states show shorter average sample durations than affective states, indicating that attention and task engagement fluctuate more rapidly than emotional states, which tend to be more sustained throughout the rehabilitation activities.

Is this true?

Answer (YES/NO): YES